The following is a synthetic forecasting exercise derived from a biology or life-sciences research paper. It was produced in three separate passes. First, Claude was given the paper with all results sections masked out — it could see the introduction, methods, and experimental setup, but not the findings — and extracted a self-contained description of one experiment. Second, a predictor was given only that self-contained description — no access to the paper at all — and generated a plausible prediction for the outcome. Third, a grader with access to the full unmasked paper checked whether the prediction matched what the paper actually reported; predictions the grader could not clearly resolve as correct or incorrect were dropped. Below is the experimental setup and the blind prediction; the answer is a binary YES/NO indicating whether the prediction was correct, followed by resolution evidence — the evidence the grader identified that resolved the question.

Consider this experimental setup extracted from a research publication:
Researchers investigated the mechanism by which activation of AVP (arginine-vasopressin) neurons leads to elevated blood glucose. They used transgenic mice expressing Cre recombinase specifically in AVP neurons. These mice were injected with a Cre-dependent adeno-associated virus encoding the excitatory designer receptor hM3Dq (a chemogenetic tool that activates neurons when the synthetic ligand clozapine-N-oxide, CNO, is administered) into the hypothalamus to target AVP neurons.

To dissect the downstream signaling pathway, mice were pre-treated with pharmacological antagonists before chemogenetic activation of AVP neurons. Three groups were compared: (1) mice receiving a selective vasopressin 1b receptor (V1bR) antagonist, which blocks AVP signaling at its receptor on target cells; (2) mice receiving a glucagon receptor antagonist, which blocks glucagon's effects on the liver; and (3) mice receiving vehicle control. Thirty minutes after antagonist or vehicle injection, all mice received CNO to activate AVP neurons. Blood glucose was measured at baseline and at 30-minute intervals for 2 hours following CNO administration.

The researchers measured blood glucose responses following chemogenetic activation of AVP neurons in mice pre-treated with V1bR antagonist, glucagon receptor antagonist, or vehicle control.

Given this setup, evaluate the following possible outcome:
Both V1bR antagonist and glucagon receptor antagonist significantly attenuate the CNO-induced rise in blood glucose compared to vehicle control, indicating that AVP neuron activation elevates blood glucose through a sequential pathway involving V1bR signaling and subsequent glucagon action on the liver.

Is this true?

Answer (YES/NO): YES